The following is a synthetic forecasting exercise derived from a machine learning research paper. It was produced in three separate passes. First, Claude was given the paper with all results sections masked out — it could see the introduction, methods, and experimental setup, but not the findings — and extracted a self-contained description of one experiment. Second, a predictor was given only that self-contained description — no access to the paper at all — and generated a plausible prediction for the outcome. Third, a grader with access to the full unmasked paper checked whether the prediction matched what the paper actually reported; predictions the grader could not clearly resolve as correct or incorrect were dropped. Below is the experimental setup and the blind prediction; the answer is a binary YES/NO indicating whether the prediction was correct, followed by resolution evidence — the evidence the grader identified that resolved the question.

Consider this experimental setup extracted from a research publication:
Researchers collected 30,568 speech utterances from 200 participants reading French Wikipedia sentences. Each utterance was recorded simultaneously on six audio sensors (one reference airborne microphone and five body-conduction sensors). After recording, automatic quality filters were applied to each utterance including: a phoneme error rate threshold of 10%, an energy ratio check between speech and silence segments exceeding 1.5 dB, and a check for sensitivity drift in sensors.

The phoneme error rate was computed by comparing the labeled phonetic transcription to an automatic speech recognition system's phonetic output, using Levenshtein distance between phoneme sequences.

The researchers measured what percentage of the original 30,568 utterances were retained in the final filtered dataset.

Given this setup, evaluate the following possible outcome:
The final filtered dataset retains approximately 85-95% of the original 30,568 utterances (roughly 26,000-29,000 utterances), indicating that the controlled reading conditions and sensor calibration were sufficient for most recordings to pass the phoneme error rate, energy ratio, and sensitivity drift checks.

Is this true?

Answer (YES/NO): YES